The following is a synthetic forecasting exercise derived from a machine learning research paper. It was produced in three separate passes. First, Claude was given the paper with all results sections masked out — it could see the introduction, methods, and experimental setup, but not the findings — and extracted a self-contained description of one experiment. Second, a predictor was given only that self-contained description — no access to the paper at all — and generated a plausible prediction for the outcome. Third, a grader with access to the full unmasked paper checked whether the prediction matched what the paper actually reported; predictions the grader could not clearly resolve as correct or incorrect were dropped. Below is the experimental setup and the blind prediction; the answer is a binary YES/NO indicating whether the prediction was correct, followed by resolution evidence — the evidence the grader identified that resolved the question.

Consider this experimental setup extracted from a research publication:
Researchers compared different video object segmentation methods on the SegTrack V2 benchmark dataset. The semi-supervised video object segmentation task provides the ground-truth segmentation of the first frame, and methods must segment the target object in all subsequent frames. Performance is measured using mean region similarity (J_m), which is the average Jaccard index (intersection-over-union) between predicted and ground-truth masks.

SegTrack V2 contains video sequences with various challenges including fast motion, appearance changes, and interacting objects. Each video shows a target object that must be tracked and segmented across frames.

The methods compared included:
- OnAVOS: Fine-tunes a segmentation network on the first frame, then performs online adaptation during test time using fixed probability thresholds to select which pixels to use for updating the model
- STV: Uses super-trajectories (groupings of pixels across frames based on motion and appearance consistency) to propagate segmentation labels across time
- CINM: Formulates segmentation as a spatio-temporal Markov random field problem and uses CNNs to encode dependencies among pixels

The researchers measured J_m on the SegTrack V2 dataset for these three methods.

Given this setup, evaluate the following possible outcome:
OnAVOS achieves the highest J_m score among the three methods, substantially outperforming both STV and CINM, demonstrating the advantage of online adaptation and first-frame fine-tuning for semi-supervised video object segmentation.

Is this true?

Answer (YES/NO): NO